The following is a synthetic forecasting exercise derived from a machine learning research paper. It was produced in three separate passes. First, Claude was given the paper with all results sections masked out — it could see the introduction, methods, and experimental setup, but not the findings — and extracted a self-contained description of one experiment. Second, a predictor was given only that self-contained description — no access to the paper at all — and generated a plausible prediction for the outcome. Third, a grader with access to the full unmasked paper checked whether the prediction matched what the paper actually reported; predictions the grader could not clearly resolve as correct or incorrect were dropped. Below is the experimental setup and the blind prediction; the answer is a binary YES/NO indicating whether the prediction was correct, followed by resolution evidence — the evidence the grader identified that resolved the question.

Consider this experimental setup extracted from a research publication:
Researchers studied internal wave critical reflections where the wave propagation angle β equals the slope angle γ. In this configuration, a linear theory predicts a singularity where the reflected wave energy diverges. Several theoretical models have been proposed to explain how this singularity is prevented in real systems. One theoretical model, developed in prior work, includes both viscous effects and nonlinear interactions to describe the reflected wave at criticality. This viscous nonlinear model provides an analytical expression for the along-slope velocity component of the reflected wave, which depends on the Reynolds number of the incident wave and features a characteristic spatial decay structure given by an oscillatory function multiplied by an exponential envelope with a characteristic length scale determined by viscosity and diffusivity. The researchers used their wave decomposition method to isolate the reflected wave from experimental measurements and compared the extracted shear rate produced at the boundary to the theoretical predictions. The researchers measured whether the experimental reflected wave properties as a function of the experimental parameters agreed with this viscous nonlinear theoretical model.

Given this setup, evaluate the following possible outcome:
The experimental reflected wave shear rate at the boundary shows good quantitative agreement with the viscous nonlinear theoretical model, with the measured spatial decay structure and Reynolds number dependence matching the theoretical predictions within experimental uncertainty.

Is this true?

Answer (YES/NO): NO